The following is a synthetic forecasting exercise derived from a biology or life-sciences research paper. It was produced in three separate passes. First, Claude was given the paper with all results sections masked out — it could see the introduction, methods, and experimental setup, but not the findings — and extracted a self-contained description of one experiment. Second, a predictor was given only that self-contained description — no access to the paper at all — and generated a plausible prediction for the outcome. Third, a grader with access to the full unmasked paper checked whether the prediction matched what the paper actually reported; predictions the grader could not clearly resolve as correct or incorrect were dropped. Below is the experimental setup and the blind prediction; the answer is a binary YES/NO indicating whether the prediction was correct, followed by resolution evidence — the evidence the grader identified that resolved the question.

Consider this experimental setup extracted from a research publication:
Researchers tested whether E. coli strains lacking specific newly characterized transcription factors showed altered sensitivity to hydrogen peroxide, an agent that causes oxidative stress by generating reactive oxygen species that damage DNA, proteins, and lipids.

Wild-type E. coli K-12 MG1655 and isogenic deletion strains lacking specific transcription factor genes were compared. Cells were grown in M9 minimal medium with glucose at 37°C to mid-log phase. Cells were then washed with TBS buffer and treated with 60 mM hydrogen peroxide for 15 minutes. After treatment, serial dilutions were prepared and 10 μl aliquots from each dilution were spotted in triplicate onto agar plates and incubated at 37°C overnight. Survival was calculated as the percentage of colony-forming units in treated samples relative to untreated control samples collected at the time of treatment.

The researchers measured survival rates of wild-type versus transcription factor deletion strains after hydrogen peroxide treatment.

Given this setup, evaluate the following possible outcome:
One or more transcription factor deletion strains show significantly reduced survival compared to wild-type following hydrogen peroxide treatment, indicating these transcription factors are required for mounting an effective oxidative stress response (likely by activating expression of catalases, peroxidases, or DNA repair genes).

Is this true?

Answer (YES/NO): YES